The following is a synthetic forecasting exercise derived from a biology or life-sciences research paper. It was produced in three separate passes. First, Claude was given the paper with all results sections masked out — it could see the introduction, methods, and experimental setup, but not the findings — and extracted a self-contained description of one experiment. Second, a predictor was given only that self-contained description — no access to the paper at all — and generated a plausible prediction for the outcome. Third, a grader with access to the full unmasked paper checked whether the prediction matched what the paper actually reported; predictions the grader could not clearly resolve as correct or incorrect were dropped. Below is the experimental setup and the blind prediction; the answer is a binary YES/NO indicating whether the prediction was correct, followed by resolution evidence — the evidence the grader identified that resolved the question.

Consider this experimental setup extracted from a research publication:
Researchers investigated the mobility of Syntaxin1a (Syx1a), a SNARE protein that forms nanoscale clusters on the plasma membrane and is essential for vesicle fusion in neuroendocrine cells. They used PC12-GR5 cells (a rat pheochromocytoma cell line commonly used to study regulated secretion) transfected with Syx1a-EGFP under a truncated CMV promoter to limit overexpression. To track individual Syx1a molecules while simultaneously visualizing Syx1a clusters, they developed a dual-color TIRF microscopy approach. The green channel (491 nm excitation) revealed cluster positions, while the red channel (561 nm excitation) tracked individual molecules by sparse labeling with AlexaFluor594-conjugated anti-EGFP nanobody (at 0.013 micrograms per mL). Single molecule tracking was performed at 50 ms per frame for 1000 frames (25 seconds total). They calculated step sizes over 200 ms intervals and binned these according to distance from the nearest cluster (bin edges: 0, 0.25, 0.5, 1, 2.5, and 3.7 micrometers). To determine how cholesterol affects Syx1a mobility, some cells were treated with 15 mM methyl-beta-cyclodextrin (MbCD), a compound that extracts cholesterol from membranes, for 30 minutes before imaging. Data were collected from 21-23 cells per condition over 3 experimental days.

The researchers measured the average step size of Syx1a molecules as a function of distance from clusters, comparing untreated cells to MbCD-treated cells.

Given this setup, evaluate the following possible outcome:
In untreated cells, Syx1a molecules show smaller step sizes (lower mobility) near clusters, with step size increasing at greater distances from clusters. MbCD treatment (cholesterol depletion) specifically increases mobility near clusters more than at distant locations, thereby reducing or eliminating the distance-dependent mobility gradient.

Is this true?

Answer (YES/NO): NO